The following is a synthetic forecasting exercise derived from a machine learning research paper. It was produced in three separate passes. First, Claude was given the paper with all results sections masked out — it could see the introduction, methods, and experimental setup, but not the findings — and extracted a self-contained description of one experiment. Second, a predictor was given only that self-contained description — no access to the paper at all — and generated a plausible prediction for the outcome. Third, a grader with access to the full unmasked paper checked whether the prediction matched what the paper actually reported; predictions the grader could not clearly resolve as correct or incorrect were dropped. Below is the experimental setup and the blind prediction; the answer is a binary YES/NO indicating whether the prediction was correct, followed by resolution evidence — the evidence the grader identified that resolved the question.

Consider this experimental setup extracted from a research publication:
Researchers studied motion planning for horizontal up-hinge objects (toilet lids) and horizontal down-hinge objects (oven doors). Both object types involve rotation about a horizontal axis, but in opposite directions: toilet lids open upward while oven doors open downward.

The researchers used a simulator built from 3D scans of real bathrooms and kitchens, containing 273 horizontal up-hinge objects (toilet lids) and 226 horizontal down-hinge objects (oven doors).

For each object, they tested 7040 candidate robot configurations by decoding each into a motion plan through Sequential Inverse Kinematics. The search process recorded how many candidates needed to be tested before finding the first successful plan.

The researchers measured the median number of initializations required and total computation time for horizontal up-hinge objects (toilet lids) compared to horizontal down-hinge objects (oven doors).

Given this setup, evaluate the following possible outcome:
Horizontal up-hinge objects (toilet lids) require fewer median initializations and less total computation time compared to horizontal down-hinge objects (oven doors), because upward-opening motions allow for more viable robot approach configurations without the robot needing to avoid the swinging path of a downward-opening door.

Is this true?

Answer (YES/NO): NO